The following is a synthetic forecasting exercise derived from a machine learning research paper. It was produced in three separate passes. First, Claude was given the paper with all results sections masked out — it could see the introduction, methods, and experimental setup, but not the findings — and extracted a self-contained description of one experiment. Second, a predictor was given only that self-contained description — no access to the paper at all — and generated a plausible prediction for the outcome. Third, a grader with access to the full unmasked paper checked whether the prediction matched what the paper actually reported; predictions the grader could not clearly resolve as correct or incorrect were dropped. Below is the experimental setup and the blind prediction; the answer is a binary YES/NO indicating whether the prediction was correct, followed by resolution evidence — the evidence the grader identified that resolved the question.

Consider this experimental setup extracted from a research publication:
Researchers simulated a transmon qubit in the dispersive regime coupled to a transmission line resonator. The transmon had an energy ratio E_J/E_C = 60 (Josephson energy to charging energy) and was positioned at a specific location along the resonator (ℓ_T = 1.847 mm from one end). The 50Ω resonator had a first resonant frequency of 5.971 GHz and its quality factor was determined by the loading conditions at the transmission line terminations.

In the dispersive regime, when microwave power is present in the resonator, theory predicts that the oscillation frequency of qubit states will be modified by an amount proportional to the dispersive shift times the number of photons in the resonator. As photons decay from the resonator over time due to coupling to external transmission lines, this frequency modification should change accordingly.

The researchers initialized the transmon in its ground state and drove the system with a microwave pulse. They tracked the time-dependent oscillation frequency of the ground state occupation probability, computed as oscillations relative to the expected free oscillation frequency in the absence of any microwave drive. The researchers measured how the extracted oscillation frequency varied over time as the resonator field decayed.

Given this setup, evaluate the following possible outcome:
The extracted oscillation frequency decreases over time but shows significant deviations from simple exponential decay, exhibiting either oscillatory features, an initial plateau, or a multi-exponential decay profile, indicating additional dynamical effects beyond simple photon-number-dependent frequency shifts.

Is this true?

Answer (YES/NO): NO